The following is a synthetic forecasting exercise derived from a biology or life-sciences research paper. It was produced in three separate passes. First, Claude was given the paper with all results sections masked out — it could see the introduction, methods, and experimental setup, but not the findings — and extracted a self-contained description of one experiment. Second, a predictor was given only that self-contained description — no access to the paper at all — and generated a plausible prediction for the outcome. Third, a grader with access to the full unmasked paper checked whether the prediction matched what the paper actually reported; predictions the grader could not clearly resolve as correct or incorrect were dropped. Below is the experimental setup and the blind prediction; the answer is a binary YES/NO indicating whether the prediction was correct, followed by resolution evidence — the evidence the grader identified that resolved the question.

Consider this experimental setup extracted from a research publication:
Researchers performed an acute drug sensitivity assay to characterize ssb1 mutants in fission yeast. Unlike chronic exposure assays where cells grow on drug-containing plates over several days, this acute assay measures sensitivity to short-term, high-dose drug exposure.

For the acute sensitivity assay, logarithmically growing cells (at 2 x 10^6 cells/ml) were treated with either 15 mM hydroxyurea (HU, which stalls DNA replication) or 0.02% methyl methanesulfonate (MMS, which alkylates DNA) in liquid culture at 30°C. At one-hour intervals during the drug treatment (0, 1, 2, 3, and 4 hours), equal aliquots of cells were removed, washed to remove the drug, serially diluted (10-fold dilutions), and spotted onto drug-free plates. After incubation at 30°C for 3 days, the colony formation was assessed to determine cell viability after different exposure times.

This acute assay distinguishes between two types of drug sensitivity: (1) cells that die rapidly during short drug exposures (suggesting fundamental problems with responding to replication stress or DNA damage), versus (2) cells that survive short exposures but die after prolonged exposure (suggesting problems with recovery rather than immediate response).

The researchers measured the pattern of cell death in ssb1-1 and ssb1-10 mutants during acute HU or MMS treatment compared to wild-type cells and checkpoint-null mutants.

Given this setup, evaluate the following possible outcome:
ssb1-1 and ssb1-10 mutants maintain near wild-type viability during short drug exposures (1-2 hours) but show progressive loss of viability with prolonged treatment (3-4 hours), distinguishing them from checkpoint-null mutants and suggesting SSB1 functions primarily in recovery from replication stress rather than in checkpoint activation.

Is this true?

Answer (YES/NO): NO